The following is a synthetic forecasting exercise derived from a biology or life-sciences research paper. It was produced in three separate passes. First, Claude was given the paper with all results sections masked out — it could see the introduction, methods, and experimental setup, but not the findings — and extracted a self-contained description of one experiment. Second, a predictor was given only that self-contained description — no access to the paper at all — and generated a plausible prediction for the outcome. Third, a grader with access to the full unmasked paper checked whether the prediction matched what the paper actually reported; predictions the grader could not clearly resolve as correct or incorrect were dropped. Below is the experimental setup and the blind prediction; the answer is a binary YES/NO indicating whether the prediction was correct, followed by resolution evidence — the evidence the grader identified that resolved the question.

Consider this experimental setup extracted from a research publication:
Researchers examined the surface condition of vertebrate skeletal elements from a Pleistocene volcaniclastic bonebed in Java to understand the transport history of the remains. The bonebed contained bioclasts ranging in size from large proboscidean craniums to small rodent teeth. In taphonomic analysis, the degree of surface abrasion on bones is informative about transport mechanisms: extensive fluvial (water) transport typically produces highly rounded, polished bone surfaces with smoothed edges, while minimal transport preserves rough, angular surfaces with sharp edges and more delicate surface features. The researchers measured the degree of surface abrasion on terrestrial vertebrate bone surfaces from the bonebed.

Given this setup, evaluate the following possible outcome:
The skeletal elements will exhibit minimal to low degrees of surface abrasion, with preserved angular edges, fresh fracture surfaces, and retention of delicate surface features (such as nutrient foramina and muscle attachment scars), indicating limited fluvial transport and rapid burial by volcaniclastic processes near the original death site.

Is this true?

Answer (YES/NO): NO